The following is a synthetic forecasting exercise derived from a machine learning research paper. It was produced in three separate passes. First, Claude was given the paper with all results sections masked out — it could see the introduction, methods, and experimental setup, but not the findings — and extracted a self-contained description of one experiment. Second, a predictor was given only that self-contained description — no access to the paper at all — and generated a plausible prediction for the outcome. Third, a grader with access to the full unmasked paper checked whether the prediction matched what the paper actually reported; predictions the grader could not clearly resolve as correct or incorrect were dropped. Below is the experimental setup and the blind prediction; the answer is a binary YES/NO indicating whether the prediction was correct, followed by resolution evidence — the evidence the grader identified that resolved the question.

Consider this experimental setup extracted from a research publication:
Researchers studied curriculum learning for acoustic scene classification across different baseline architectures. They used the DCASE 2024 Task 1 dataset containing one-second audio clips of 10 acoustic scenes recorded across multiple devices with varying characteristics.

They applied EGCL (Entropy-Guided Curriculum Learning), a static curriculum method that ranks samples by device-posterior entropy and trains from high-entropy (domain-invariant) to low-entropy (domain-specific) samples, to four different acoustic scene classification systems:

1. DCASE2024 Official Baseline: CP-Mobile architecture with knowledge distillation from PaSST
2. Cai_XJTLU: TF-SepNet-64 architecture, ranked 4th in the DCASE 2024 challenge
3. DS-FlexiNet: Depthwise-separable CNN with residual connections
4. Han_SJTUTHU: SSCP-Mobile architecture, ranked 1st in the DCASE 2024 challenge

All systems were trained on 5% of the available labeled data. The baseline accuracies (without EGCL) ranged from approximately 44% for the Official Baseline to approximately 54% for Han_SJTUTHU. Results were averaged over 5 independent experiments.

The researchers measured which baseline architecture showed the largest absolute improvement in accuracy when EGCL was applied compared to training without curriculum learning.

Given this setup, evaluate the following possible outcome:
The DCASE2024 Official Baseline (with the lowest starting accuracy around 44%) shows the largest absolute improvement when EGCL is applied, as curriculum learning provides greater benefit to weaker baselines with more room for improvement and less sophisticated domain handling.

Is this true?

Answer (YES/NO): NO